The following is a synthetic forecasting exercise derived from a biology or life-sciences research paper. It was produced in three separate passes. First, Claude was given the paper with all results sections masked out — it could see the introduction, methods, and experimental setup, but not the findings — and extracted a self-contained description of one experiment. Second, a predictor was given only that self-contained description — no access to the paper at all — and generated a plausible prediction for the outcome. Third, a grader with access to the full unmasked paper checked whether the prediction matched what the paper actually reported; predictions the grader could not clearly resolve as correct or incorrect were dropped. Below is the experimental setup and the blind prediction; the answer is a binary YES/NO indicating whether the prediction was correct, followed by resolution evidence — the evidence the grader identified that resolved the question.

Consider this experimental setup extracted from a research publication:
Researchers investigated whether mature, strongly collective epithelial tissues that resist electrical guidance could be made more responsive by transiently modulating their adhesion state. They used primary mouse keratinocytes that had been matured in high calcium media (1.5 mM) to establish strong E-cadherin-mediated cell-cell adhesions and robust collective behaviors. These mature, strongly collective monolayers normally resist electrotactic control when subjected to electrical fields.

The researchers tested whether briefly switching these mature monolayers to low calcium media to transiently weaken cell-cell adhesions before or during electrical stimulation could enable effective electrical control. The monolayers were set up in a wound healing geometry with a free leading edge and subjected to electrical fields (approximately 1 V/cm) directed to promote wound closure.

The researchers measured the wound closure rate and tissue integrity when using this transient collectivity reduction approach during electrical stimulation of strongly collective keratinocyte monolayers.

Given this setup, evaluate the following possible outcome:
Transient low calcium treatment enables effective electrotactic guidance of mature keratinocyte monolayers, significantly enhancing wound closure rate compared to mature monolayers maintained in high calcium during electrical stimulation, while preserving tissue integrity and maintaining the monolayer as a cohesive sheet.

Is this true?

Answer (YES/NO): NO